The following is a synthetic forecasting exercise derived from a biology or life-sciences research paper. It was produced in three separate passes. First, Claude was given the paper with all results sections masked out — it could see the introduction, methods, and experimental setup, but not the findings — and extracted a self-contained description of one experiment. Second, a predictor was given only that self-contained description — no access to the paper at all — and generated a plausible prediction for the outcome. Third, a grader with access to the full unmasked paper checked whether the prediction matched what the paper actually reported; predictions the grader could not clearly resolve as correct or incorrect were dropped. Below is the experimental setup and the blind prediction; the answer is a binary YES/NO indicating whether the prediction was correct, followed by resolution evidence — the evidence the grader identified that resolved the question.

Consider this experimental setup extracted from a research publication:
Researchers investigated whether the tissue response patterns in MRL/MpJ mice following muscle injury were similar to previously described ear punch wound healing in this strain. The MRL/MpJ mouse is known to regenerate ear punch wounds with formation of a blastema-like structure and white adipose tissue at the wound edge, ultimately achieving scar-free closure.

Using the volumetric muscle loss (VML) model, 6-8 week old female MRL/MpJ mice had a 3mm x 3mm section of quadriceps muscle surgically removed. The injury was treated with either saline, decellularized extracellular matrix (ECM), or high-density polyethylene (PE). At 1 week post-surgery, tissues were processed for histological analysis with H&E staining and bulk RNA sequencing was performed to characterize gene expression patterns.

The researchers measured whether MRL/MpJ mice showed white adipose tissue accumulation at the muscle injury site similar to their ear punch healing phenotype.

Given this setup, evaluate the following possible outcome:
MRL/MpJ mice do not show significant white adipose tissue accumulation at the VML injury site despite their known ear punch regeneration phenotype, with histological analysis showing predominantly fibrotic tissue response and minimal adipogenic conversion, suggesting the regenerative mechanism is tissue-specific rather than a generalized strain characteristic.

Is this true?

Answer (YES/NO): NO